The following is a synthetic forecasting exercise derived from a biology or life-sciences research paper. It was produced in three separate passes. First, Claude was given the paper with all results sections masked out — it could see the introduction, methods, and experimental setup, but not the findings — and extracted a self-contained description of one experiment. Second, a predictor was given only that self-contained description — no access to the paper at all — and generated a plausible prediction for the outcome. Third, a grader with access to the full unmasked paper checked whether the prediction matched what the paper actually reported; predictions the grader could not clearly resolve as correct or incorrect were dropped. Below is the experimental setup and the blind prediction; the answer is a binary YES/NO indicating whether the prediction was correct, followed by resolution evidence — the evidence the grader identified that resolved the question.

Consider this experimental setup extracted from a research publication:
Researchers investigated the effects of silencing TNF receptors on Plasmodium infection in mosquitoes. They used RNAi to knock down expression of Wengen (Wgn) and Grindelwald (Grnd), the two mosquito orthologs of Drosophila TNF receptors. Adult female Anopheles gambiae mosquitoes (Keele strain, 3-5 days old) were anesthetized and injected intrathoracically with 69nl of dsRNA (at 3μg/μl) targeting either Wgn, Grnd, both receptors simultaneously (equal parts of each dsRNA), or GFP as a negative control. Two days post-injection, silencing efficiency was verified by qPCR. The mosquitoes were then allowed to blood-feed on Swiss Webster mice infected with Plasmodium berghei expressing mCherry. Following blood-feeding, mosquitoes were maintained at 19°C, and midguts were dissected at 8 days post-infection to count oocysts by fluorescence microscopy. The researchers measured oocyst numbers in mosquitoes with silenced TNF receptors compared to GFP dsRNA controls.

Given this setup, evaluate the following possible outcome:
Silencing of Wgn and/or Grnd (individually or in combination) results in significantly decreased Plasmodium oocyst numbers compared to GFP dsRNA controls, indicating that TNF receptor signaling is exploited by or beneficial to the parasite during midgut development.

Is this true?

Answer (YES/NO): NO